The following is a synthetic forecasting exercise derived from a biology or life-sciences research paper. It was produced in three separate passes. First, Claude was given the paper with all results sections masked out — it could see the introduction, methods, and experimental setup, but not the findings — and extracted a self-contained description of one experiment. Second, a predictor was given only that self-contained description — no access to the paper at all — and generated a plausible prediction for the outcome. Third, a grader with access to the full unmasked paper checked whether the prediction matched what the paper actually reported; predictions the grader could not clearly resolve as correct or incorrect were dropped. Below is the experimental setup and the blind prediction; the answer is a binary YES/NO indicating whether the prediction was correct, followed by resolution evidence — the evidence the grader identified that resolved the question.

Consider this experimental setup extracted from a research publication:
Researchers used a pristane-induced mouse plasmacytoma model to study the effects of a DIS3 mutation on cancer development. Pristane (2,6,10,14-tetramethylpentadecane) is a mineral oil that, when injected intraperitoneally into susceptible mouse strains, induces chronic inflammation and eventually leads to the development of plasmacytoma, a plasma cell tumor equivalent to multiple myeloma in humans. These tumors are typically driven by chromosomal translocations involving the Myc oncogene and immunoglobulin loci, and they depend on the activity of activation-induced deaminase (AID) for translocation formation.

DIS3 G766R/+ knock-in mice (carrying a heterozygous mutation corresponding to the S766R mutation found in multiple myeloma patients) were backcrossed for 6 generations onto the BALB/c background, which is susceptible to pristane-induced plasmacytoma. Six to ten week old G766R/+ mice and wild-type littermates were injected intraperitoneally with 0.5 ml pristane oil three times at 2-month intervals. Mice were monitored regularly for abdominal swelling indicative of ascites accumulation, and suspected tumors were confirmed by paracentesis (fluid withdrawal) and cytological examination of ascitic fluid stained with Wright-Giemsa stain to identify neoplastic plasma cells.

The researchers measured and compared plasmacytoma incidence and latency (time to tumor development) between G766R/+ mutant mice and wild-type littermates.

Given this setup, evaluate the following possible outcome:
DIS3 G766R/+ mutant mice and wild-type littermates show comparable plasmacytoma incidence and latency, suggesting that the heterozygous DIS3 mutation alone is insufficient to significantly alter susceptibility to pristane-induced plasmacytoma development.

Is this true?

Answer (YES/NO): NO